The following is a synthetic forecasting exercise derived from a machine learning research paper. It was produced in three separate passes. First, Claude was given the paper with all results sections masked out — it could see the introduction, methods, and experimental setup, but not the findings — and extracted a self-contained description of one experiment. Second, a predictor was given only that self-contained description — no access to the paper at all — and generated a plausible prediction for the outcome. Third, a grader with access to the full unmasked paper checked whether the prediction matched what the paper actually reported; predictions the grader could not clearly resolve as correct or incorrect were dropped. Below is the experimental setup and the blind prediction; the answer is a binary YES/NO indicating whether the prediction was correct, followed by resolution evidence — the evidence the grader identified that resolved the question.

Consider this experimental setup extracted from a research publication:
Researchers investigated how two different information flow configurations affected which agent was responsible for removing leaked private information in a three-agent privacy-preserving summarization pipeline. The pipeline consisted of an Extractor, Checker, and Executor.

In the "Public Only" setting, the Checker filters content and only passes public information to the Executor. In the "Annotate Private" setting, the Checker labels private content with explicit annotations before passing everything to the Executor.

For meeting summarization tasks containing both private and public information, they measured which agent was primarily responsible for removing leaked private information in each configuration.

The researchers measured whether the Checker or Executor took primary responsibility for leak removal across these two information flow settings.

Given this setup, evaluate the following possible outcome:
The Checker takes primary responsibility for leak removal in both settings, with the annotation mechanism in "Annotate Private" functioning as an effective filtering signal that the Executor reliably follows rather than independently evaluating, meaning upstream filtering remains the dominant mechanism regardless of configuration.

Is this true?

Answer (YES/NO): NO